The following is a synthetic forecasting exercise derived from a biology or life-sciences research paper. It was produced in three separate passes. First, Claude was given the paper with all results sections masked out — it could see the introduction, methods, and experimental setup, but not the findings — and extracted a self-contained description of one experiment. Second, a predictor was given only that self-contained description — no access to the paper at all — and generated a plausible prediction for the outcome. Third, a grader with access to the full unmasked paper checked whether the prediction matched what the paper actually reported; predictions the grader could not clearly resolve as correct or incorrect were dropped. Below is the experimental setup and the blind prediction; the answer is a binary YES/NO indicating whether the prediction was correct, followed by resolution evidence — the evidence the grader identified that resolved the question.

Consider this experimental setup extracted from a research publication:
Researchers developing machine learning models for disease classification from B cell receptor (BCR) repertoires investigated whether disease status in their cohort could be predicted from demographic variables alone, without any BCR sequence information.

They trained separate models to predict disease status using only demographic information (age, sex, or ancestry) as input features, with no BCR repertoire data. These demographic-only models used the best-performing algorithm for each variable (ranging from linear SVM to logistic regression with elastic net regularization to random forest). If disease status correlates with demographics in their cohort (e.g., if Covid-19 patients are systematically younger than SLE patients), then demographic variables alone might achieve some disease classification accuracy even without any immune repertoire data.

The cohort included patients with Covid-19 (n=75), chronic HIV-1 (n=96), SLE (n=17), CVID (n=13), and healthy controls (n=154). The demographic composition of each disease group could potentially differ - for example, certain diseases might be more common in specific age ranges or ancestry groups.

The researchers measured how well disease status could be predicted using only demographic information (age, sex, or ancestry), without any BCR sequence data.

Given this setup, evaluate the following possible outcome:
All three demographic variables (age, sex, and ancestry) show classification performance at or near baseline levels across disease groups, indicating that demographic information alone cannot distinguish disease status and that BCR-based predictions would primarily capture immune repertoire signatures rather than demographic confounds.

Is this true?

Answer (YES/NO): NO